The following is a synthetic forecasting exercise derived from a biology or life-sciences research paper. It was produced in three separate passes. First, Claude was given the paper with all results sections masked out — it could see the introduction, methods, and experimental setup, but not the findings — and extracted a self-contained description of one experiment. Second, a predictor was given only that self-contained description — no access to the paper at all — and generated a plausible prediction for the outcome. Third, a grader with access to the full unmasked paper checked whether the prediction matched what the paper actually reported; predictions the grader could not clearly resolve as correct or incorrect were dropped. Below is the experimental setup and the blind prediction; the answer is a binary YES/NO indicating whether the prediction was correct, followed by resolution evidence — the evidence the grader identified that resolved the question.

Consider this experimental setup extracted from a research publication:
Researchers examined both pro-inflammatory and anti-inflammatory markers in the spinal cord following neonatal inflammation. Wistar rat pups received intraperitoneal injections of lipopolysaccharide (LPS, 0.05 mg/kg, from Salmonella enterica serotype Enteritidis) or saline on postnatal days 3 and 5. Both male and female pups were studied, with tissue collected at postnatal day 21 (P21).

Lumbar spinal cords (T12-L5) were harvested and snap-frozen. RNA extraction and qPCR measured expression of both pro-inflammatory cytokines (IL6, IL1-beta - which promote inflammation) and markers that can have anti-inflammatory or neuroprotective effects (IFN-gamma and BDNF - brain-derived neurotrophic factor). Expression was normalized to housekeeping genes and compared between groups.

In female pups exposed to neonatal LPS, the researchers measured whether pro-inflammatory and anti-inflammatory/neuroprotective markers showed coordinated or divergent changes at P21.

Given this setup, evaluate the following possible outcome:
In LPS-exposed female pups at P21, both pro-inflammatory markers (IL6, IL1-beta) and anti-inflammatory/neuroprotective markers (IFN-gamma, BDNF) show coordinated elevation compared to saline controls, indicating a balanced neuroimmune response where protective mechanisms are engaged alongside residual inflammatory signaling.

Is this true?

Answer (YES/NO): YES